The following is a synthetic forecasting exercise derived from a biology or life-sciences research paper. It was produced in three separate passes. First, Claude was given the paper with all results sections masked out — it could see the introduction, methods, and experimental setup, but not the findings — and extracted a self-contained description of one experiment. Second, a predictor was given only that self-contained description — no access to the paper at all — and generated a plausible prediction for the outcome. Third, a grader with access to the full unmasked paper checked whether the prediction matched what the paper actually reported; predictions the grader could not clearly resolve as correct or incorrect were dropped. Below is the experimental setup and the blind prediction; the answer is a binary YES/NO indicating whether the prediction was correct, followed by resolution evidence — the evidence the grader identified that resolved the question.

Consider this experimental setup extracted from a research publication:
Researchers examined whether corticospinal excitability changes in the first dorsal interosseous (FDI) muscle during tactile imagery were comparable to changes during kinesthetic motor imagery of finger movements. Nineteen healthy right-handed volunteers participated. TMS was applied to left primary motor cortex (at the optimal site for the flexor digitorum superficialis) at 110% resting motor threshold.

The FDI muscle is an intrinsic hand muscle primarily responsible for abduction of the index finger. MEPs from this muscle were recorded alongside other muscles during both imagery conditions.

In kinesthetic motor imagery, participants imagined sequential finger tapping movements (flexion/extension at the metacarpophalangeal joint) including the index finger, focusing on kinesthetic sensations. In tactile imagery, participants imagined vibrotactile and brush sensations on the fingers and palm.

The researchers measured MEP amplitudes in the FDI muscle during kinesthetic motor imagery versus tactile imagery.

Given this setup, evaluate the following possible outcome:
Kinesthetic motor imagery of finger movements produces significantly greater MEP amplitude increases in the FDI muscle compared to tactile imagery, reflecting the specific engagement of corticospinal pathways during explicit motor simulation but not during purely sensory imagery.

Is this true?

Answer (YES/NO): NO